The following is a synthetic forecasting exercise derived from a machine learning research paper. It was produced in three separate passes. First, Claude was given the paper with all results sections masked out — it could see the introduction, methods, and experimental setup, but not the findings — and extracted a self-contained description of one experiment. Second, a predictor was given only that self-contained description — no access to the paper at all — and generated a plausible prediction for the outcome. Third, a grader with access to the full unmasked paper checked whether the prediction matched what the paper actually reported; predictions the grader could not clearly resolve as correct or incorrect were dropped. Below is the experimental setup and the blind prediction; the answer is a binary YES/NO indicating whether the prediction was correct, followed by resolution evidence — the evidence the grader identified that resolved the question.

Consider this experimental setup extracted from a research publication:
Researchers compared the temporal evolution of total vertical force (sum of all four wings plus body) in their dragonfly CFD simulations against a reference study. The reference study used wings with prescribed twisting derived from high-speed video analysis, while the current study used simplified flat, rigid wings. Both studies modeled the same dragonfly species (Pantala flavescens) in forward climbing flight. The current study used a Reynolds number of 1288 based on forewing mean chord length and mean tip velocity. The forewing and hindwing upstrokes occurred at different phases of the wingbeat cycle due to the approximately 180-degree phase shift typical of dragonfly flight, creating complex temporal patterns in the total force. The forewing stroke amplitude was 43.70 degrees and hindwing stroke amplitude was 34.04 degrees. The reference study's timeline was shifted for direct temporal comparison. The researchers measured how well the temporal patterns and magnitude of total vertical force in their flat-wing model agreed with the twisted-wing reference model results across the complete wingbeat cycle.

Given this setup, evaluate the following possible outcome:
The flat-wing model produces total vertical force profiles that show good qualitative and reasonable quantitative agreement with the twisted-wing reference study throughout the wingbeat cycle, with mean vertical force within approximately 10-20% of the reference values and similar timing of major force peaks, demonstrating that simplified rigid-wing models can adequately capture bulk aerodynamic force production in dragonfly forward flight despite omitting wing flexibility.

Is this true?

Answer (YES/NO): NO